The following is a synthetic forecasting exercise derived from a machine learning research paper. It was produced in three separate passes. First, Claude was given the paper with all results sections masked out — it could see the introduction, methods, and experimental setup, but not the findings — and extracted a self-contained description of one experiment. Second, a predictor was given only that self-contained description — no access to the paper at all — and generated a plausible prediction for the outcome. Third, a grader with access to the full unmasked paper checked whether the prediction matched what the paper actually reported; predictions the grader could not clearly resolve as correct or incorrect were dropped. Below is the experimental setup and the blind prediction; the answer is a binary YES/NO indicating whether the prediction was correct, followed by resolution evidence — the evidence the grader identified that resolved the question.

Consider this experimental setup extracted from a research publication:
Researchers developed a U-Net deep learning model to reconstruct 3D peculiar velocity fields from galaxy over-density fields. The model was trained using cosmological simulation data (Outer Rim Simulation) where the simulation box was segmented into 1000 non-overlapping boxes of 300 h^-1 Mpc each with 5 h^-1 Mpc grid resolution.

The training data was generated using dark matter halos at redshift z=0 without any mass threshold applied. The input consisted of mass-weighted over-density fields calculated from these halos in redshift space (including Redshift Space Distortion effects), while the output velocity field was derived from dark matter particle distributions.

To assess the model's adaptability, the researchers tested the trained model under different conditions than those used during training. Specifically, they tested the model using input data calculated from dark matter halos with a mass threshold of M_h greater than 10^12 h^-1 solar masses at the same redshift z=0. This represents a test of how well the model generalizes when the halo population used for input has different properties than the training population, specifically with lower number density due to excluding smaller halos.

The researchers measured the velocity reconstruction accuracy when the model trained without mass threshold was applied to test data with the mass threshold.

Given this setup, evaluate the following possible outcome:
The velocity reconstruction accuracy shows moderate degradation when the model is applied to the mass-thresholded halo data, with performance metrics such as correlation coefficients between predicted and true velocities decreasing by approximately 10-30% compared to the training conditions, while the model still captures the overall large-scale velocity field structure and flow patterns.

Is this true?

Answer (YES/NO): YES